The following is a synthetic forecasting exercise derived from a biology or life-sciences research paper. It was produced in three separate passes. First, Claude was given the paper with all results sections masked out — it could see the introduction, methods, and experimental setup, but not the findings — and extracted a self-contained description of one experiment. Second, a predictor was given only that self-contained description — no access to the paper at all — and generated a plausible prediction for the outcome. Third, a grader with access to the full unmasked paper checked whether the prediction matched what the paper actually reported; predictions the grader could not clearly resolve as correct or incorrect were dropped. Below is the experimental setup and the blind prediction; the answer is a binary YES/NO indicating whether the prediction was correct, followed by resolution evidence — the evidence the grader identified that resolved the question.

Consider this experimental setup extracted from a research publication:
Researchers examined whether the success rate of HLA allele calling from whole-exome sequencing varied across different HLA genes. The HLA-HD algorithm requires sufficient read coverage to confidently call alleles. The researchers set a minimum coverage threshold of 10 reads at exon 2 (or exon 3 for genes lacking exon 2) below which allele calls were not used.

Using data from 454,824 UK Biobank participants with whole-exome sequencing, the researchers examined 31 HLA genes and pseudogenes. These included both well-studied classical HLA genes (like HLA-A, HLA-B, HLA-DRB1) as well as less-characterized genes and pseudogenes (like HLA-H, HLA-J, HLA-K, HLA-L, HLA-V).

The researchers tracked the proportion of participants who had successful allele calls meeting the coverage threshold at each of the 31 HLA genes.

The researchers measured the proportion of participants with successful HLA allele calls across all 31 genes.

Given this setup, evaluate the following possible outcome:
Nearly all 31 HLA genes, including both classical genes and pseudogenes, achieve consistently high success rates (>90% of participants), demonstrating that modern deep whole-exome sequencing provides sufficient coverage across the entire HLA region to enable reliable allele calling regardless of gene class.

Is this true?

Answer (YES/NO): NO